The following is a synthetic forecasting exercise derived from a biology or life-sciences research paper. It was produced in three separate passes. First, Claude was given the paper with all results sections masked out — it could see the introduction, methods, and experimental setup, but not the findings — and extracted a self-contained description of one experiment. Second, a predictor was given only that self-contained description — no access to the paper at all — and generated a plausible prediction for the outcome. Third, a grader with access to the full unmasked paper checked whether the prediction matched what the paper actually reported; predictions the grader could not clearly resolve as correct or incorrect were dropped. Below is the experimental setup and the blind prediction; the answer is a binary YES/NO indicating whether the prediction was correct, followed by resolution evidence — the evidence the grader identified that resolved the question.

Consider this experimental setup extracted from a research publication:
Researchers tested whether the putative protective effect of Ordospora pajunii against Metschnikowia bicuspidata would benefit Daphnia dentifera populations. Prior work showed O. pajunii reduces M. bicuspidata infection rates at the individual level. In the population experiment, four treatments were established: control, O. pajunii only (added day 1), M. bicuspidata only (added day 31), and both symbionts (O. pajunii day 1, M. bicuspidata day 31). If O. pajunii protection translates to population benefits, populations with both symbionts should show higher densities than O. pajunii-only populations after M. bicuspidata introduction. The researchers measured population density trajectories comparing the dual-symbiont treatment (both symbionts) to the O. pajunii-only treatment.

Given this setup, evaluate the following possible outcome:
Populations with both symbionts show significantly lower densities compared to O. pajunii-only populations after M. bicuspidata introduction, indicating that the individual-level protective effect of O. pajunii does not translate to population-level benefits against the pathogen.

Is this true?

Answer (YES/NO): NO